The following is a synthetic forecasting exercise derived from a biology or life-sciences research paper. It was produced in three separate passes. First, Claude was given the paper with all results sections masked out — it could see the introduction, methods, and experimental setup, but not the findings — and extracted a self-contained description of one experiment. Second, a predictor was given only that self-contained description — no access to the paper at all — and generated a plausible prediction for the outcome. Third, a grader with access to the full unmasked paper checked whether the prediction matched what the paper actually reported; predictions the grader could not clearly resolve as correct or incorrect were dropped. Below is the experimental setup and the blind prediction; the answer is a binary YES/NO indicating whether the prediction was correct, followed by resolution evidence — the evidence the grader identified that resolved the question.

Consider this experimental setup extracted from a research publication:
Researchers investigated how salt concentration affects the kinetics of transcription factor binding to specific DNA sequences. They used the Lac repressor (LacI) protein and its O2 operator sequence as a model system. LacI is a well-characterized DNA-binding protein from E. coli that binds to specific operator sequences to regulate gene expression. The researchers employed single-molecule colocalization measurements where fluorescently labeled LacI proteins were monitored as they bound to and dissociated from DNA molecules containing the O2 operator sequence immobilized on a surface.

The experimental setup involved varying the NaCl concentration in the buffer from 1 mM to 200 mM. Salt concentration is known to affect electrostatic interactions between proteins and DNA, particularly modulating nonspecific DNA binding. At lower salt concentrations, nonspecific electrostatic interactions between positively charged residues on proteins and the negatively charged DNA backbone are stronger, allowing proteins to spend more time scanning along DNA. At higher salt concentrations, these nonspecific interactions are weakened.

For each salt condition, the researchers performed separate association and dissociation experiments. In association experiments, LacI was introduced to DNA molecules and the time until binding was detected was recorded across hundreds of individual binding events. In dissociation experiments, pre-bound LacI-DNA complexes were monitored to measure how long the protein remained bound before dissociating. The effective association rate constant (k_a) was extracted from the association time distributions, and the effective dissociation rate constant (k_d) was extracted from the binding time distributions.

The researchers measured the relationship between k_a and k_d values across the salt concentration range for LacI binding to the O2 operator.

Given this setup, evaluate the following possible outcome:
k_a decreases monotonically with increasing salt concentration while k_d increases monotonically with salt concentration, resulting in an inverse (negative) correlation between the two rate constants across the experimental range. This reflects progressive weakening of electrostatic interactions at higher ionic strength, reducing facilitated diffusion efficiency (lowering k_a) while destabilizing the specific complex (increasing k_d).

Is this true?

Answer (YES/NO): NO